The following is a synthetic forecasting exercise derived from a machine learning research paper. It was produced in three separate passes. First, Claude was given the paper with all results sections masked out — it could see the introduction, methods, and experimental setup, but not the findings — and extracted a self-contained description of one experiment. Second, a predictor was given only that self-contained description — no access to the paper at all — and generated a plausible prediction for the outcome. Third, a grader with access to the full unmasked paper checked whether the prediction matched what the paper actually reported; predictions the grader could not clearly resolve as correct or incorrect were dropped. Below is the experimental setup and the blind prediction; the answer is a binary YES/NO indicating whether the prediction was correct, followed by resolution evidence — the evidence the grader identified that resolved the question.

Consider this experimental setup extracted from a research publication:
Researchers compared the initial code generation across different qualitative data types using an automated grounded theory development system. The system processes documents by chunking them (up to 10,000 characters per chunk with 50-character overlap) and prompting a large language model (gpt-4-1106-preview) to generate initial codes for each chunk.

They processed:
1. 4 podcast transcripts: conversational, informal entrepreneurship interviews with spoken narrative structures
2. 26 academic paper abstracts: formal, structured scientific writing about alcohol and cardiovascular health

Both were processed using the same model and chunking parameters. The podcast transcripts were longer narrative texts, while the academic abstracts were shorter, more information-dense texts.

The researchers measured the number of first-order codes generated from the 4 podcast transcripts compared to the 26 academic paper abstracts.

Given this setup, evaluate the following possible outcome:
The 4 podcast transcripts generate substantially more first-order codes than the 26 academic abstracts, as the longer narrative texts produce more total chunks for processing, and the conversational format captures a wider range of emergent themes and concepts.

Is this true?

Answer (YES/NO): YES